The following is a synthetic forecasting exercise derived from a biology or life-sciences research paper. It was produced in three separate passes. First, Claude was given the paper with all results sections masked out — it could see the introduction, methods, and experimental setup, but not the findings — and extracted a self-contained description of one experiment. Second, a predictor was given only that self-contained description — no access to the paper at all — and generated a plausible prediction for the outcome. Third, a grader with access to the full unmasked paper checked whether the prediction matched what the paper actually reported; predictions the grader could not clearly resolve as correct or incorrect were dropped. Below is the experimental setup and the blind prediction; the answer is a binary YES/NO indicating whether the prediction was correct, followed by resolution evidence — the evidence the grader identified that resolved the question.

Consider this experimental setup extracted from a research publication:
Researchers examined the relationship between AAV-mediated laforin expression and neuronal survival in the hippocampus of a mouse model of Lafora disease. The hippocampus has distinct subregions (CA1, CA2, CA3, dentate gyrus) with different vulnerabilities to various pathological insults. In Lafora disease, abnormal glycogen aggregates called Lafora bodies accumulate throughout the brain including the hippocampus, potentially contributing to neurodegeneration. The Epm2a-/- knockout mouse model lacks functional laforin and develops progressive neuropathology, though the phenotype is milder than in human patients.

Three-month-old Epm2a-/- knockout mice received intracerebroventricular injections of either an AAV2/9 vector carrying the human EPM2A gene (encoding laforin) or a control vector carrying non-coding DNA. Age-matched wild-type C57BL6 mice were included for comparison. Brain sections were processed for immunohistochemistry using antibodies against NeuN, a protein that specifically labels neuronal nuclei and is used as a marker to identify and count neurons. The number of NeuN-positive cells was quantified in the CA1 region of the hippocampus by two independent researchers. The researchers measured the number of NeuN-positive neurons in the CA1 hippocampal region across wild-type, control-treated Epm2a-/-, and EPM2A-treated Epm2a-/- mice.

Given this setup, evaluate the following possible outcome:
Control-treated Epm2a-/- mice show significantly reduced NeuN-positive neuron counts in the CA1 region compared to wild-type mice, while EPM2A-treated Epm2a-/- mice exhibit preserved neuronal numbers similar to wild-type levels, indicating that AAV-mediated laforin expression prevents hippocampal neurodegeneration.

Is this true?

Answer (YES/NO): NO